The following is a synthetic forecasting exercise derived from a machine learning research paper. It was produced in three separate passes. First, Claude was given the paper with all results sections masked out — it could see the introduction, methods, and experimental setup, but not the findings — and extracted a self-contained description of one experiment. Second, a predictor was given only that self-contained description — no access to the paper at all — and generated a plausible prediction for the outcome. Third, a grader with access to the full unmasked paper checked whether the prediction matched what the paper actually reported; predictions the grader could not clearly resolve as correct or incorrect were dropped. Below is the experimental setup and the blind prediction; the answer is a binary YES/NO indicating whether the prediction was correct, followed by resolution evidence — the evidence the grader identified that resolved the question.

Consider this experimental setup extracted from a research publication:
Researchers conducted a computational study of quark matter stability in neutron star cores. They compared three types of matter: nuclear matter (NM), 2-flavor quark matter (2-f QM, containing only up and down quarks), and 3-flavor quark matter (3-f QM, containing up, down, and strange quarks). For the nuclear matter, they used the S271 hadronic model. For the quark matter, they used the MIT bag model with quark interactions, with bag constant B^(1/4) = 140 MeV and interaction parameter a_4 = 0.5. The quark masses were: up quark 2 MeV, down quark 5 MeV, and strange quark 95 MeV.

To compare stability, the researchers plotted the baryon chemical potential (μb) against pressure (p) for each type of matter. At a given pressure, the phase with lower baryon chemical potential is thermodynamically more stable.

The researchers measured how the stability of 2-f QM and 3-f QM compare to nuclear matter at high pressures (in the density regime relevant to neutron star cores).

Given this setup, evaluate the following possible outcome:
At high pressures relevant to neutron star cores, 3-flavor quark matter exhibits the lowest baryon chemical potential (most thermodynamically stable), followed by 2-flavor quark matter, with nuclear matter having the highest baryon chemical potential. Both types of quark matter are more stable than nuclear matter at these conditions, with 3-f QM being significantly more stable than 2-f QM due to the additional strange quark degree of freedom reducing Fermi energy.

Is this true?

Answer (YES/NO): NO